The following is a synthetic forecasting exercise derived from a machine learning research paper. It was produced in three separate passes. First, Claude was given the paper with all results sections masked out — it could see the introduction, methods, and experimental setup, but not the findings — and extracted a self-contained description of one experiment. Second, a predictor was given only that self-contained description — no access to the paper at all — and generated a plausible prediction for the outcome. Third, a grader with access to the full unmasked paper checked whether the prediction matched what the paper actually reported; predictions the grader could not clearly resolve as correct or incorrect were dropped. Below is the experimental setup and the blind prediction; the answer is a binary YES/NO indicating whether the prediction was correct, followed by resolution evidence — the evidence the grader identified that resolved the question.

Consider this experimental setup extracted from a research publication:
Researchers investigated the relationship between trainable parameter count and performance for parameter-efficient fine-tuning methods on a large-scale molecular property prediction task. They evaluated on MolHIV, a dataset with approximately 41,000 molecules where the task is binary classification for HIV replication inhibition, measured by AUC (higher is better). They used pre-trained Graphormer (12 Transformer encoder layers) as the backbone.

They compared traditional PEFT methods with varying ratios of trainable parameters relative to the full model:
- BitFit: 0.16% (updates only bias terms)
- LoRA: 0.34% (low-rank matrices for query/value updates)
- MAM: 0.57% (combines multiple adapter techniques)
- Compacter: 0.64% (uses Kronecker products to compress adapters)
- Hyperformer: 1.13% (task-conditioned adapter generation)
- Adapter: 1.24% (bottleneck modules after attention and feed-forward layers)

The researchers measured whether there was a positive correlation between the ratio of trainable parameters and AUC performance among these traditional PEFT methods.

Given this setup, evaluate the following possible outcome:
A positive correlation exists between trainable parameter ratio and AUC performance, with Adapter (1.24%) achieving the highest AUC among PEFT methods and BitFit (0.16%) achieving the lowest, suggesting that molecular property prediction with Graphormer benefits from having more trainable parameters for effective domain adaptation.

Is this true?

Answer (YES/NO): NO